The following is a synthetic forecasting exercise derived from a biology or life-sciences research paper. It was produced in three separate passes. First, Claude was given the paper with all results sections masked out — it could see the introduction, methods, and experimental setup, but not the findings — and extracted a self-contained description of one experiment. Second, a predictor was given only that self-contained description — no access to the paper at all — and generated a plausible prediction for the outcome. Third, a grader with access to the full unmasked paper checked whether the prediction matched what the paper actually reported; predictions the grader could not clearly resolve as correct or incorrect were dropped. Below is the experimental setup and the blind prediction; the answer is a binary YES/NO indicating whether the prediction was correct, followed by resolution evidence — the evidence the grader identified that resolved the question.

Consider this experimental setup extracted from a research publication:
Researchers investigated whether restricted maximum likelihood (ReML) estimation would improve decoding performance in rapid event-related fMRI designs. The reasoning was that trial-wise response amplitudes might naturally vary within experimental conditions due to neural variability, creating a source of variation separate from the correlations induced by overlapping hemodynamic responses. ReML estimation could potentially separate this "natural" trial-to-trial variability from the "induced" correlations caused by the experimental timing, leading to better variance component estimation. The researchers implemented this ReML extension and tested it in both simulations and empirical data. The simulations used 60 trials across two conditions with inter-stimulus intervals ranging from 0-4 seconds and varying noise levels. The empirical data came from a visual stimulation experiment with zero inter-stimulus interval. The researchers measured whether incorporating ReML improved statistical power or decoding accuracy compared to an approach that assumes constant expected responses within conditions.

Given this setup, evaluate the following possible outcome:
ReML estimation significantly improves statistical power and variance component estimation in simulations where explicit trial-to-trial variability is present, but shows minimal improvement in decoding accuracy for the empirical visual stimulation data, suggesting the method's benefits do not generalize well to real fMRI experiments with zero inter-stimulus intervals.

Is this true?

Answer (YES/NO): NO